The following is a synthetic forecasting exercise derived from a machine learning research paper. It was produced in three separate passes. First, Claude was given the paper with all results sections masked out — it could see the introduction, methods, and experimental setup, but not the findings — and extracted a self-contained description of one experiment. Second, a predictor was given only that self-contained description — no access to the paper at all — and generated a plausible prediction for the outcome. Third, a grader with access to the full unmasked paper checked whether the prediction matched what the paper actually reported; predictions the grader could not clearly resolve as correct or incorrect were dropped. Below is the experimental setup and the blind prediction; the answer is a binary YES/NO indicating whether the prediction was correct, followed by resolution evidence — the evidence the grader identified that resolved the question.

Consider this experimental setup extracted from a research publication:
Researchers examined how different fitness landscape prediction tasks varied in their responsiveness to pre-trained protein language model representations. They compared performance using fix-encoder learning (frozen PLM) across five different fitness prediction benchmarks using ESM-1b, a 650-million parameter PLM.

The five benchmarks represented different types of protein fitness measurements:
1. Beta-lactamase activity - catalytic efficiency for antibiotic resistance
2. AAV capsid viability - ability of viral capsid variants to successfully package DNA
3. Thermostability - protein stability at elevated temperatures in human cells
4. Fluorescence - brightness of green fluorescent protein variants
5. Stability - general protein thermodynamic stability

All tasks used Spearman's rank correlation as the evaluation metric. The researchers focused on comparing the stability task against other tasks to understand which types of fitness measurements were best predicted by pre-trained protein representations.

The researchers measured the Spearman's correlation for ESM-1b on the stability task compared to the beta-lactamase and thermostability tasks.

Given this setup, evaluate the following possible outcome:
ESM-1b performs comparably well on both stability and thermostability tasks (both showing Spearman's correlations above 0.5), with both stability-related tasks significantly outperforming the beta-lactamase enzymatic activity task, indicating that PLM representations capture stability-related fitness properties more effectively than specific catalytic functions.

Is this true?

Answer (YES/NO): YES